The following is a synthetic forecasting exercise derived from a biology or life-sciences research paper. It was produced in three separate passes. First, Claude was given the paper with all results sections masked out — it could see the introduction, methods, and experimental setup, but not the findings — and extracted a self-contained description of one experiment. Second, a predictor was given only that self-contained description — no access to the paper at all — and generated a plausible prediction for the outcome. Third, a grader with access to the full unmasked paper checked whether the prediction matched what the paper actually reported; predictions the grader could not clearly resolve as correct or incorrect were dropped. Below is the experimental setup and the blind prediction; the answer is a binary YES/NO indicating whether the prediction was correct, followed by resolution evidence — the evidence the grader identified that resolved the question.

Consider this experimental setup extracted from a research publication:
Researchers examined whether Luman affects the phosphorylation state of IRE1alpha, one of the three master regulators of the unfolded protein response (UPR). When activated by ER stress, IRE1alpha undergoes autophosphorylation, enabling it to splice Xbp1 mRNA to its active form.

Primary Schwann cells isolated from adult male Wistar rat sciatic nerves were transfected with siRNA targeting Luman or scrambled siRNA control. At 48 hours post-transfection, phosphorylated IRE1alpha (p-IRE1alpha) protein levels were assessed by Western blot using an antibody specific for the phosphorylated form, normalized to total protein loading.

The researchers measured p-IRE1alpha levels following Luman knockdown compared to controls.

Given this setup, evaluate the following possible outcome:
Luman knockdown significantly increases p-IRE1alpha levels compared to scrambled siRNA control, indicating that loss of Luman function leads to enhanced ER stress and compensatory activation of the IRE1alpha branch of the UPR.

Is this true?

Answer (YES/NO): NO